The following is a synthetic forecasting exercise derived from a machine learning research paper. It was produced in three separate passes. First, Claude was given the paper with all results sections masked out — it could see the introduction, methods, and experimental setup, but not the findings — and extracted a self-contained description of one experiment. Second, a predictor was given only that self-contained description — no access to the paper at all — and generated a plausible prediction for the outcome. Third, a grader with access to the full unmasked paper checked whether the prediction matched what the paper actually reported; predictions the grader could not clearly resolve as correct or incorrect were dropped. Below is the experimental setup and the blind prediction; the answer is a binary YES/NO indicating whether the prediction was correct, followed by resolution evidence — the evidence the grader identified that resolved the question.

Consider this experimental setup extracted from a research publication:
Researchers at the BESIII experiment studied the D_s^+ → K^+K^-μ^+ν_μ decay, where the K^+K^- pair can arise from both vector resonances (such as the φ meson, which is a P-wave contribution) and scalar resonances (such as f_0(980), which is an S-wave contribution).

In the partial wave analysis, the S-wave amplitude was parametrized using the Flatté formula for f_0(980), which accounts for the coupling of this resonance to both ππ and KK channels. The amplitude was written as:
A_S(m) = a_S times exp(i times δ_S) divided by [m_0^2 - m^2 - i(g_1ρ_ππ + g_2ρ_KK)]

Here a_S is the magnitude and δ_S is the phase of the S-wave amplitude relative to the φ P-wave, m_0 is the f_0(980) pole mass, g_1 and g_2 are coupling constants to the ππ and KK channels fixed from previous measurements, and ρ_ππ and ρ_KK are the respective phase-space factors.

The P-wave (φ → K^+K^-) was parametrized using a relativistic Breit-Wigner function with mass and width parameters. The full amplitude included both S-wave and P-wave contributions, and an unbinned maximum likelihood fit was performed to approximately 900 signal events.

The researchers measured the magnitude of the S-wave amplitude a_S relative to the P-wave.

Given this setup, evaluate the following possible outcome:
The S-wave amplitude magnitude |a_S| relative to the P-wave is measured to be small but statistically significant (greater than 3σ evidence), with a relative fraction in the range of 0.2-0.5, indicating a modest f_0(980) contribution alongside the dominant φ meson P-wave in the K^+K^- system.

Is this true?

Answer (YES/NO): NO